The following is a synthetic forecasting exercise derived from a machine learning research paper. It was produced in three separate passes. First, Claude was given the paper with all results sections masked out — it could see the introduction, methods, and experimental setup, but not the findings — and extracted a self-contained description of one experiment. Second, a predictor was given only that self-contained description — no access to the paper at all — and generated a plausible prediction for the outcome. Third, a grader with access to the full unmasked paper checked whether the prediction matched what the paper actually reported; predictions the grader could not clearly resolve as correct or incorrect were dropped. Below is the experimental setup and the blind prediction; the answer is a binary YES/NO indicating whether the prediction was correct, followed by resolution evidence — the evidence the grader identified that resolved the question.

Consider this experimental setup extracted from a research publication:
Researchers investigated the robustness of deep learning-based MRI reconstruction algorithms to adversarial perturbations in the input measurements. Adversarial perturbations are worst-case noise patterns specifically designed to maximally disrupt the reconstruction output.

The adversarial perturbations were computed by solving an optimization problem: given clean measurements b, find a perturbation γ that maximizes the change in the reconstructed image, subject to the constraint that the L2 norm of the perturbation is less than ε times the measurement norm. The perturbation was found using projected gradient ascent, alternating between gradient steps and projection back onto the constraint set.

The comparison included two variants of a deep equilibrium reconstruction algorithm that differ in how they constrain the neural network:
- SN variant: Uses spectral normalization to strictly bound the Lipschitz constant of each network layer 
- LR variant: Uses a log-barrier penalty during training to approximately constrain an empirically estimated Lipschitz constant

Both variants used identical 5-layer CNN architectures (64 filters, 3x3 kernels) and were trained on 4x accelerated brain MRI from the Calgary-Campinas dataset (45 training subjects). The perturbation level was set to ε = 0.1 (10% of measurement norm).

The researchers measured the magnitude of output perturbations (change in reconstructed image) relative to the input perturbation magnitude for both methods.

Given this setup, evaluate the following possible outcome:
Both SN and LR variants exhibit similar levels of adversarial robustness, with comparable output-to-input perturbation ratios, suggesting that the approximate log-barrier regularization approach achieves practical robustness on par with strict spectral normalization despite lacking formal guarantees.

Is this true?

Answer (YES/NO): YES